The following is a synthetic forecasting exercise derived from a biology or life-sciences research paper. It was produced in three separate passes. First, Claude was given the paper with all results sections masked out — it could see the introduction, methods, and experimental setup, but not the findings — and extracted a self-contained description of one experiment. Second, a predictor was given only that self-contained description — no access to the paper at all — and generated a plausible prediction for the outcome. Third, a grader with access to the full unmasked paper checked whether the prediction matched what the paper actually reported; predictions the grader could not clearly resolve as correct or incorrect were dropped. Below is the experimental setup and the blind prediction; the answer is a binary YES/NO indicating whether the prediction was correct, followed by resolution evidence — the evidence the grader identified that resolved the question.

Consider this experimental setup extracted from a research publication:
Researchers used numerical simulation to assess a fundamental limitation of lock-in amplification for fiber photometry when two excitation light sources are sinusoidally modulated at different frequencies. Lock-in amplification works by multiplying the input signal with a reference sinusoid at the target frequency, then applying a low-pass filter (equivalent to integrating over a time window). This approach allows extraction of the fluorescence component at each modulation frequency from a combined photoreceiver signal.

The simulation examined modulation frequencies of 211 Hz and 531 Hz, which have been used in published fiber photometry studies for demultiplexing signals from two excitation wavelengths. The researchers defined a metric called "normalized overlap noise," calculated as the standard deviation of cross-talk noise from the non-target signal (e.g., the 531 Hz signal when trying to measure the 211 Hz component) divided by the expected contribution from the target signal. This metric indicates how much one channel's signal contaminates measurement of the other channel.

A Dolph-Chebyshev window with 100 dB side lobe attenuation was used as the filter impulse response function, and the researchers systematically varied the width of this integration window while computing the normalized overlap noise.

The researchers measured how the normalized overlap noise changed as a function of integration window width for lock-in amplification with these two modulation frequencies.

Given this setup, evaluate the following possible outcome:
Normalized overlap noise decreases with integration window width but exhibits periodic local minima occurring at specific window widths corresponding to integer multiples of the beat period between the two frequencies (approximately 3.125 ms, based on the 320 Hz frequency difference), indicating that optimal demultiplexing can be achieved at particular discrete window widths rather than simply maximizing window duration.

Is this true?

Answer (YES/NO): NO